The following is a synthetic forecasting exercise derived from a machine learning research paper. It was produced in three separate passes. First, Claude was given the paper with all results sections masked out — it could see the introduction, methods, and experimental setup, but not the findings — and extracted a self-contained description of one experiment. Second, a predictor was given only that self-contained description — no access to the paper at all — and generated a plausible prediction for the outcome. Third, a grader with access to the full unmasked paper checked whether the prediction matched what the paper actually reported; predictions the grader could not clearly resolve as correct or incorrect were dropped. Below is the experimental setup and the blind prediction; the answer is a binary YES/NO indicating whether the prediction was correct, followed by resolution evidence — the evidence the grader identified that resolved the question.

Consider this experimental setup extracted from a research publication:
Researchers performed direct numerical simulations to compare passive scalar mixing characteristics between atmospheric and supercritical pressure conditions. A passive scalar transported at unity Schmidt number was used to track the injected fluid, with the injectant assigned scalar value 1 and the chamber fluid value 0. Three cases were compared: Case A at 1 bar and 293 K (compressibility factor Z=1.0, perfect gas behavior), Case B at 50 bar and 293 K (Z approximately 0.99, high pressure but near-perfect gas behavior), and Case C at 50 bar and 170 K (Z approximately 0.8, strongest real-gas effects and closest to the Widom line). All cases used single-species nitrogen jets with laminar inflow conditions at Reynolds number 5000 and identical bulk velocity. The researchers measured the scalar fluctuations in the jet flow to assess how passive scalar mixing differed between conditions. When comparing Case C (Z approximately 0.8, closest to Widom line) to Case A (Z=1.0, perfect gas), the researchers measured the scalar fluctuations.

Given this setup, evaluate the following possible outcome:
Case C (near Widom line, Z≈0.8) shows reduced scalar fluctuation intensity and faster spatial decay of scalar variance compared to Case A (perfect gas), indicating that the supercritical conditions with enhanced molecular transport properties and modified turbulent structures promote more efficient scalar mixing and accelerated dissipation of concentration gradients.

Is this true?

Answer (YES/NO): NO